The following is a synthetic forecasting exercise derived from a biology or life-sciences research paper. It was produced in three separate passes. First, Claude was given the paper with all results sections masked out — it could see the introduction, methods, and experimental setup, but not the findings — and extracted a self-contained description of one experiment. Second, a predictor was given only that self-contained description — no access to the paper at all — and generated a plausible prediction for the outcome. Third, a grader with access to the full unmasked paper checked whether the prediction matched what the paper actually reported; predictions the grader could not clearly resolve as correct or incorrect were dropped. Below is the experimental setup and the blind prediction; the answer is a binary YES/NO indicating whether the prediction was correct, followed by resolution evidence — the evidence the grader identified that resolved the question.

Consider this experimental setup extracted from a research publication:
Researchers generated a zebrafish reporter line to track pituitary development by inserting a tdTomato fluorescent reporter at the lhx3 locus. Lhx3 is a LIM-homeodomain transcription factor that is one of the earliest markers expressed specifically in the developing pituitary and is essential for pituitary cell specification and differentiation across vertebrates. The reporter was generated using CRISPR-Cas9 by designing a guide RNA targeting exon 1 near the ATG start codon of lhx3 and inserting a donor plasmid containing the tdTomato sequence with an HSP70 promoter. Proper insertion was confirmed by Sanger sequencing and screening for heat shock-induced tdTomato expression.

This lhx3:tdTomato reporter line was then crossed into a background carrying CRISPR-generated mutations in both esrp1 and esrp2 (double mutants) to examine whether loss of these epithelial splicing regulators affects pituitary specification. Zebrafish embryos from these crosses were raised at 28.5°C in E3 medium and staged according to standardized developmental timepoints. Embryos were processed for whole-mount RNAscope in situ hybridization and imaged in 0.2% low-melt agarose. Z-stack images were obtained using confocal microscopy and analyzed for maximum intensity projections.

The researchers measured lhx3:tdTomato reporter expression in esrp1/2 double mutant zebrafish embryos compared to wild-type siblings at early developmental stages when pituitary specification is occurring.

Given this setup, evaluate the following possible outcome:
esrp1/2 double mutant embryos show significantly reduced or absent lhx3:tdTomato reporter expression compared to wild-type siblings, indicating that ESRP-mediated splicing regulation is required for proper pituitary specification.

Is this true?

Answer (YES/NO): NO